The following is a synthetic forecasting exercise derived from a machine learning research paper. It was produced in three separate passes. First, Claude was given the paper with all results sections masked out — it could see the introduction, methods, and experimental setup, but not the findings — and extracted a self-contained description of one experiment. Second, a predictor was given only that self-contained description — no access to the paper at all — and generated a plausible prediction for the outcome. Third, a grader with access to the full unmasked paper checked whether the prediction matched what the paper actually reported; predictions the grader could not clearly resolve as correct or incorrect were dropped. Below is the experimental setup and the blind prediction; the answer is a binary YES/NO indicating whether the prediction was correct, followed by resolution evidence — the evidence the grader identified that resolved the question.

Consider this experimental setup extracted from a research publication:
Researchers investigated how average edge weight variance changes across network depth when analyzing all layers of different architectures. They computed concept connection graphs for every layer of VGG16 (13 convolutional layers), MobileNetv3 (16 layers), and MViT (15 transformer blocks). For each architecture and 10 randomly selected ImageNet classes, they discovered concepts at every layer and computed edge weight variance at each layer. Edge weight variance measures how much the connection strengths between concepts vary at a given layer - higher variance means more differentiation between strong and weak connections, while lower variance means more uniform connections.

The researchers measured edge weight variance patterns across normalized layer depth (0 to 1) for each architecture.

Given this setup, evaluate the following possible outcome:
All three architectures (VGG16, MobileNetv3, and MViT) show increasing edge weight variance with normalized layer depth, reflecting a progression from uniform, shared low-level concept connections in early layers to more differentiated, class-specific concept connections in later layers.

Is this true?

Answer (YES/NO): NO